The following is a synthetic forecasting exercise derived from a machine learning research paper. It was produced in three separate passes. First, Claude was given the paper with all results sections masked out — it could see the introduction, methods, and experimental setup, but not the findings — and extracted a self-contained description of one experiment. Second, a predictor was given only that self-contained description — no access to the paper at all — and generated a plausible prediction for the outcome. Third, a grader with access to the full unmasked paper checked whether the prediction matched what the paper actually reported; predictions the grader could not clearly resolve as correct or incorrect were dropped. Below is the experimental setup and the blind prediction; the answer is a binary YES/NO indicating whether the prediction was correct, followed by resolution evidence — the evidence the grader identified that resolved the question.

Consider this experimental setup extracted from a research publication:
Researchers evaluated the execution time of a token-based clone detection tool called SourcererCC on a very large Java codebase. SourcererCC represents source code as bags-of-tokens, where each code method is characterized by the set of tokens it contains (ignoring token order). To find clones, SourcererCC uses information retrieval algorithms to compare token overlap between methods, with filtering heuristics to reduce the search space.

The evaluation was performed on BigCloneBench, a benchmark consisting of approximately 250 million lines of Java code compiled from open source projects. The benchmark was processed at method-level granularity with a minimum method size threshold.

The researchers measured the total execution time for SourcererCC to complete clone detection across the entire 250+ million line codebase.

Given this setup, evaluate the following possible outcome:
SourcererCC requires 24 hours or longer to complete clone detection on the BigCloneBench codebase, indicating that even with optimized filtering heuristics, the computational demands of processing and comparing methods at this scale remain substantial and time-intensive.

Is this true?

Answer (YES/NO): YES